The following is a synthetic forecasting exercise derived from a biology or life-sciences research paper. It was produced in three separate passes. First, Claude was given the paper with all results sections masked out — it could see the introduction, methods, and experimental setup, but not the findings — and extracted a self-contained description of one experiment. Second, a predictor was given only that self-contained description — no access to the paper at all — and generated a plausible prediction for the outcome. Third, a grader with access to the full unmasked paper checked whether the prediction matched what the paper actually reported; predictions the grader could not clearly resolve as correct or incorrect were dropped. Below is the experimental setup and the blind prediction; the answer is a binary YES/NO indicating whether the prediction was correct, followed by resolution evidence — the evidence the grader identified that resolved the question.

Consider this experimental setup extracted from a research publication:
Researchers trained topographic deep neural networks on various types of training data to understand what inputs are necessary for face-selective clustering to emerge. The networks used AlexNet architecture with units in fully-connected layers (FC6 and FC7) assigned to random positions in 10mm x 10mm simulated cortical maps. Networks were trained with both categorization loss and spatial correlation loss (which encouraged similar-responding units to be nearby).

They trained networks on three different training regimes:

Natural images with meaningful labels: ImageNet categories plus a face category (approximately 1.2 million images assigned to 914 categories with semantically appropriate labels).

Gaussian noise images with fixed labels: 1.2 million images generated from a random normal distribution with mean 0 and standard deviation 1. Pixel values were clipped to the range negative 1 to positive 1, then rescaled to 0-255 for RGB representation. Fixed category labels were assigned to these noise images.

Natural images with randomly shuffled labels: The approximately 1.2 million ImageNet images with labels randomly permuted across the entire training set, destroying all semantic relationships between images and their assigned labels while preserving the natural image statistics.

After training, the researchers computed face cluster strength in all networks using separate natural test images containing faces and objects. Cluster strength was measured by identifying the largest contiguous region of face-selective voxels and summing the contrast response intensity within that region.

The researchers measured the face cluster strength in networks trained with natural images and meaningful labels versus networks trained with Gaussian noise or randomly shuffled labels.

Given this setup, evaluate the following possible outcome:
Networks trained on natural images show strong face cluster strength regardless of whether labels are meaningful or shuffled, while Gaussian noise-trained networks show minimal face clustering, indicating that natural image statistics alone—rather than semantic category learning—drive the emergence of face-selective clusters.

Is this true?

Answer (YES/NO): NO